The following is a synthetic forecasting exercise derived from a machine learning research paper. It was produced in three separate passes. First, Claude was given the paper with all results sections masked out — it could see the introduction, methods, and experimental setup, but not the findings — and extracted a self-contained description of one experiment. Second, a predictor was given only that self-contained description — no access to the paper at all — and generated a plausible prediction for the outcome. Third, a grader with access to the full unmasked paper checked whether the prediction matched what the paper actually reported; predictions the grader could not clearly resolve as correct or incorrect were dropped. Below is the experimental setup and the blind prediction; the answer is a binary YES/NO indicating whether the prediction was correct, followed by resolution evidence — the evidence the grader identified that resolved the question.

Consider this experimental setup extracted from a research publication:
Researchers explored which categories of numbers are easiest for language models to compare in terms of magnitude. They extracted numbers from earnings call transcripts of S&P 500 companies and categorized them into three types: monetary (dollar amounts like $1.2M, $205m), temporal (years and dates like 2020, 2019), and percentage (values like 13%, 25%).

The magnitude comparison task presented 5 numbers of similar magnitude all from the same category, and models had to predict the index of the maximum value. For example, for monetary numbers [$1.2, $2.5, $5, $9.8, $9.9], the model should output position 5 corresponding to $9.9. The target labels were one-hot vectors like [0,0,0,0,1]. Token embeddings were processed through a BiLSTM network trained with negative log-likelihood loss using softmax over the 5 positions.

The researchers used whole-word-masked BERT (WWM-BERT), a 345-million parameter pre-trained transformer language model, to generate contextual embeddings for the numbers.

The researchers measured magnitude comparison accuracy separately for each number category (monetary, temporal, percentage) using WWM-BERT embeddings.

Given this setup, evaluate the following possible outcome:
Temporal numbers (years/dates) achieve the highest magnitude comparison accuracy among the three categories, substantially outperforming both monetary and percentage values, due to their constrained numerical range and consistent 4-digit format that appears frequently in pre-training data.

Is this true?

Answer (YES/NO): NO